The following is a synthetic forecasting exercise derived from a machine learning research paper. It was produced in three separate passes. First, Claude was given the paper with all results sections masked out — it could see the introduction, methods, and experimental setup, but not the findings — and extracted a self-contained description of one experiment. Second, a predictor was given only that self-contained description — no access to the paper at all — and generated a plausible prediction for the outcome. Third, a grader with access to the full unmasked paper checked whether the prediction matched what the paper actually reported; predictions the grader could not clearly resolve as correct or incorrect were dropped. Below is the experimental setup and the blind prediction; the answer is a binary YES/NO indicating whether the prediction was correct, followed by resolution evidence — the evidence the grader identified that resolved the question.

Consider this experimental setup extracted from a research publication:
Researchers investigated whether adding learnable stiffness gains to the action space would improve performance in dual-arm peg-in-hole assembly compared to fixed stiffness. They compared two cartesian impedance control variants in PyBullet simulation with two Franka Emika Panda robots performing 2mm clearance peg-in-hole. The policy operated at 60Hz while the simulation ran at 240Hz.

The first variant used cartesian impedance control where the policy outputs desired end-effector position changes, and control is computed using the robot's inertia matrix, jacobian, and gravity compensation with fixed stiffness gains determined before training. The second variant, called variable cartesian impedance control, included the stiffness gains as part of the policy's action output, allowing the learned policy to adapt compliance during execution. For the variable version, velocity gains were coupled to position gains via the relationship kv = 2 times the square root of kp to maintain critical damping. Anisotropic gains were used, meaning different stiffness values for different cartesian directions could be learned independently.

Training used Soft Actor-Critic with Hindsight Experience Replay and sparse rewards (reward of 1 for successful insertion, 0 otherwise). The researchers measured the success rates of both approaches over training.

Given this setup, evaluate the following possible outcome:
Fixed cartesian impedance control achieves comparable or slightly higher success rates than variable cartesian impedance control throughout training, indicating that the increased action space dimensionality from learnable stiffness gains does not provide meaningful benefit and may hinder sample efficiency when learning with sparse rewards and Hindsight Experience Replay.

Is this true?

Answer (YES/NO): YES